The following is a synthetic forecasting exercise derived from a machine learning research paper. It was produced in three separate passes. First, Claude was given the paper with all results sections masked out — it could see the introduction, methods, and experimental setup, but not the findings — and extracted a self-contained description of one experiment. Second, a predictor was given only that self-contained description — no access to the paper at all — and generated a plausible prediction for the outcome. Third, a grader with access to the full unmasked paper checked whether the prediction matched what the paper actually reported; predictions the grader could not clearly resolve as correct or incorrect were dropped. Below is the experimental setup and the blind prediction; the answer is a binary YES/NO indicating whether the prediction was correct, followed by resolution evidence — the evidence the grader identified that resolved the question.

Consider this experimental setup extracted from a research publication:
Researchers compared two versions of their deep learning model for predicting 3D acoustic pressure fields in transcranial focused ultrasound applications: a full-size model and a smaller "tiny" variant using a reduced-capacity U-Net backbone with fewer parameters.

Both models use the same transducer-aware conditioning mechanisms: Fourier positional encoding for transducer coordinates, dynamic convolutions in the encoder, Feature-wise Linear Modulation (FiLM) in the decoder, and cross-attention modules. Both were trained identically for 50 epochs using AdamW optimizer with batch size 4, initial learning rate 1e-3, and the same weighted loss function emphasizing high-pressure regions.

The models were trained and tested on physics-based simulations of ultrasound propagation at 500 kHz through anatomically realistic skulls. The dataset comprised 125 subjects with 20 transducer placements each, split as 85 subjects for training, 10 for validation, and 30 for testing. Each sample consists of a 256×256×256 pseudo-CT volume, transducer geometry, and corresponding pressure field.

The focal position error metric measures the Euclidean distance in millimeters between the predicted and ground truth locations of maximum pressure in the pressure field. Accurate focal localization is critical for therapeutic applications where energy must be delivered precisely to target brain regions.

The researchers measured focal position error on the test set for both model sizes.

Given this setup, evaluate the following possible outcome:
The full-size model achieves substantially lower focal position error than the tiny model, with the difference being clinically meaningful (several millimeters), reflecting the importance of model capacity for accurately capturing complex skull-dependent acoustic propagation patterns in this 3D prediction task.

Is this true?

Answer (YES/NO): NO